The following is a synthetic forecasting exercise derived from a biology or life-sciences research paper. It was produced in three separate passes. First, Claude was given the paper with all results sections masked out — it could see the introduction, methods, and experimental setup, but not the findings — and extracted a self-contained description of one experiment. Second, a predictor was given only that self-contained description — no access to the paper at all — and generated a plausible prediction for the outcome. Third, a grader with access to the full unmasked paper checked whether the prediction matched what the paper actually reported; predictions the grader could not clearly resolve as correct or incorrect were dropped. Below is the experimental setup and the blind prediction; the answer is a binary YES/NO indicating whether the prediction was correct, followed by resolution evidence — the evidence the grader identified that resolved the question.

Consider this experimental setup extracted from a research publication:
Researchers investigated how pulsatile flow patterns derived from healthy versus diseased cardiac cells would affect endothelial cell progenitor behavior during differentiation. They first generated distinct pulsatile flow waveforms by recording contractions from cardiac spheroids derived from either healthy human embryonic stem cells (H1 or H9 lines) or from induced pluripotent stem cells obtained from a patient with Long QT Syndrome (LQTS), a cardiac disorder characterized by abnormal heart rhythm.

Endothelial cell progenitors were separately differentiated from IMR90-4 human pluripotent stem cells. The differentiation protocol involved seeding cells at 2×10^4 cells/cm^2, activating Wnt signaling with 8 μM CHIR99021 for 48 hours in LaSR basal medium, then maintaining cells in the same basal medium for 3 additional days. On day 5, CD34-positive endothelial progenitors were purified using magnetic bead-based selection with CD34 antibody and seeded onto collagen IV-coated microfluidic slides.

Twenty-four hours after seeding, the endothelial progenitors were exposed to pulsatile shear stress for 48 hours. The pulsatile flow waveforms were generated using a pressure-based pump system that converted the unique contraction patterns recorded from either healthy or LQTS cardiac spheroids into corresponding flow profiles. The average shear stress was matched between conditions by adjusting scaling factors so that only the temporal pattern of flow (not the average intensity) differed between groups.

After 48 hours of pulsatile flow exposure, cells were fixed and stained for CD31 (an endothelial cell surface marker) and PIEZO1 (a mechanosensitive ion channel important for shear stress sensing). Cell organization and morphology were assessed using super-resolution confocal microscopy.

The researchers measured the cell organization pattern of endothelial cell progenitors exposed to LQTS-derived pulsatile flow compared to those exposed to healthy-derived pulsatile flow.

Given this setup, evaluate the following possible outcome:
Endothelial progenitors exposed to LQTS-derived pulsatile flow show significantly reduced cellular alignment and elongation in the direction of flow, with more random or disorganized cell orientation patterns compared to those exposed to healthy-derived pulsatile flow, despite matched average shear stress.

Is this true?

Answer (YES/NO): NO